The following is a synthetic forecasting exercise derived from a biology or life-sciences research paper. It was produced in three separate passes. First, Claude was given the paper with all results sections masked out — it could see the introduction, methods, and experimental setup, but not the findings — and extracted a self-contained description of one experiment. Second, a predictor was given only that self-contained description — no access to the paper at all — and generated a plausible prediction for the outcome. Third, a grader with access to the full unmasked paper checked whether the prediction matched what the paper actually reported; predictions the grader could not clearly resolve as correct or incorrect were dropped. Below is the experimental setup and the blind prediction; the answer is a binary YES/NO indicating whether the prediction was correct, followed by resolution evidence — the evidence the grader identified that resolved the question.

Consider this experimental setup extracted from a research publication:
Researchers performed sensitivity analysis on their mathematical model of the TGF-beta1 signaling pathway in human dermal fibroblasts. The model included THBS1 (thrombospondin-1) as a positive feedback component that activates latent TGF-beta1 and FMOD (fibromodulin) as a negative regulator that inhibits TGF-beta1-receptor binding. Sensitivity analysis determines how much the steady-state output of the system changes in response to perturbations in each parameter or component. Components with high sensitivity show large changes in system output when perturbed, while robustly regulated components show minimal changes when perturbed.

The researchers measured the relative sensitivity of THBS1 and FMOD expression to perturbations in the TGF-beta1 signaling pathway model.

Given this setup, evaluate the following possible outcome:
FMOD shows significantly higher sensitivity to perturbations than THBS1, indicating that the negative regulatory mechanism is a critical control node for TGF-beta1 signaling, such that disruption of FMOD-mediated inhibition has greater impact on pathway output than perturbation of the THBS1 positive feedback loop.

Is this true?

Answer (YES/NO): NO